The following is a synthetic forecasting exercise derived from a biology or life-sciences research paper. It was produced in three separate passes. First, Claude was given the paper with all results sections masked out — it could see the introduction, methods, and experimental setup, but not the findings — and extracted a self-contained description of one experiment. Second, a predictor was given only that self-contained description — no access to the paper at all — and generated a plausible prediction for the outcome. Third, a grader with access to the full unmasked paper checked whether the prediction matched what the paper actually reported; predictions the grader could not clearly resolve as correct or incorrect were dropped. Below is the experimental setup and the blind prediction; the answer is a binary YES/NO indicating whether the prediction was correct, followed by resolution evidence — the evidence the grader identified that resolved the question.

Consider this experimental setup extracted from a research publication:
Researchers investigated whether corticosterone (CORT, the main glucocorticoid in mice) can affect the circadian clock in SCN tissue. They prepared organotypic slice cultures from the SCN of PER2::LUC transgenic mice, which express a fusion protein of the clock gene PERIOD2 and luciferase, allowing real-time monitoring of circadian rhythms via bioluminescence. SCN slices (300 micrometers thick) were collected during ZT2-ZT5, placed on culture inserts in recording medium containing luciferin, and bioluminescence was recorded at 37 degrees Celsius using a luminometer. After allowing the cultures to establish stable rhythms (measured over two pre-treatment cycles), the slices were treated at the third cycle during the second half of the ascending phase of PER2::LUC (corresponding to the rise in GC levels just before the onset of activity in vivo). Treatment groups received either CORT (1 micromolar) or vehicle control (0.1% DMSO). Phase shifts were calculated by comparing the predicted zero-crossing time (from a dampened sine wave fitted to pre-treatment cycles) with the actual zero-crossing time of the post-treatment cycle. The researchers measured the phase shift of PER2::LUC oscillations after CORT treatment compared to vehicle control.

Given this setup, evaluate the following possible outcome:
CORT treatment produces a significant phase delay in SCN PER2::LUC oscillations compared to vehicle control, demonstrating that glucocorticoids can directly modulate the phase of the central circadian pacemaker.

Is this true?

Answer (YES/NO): YES